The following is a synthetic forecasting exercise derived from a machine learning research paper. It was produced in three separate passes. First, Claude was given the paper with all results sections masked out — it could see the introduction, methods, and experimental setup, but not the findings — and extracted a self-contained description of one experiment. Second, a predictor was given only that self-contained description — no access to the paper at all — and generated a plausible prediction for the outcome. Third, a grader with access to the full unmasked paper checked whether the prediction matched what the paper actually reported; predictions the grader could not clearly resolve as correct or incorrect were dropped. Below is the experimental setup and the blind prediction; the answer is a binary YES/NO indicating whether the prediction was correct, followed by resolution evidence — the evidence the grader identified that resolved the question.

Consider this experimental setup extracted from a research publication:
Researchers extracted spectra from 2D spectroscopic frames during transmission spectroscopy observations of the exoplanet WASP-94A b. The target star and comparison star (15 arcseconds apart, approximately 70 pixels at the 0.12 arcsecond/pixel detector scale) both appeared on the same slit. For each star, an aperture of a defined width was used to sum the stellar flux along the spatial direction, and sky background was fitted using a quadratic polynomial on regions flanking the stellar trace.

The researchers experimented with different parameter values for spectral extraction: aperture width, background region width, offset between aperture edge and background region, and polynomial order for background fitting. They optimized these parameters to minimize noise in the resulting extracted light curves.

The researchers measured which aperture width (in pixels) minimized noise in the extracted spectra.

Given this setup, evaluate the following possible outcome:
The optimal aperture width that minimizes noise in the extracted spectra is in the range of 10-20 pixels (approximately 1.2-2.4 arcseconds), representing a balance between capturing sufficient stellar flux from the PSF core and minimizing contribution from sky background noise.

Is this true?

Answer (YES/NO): NO